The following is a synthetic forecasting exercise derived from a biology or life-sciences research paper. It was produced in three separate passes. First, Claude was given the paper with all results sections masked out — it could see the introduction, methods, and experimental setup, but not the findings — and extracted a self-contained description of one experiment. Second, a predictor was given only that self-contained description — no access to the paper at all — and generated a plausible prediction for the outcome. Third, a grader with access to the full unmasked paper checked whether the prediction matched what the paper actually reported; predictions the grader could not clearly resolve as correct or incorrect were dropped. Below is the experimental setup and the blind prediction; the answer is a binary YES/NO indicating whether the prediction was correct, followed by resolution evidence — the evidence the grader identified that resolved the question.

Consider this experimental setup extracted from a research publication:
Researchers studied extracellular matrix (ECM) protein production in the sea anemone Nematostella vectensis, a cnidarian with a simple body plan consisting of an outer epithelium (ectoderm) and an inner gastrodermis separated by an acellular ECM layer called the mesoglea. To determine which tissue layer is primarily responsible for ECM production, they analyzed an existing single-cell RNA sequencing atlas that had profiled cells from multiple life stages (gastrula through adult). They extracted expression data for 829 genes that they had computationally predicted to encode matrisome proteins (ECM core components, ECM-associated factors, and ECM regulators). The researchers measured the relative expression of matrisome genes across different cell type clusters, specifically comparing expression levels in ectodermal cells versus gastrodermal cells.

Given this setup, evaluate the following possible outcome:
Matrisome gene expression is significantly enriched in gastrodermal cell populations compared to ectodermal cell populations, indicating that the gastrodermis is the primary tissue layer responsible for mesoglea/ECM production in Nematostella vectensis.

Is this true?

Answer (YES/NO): YES